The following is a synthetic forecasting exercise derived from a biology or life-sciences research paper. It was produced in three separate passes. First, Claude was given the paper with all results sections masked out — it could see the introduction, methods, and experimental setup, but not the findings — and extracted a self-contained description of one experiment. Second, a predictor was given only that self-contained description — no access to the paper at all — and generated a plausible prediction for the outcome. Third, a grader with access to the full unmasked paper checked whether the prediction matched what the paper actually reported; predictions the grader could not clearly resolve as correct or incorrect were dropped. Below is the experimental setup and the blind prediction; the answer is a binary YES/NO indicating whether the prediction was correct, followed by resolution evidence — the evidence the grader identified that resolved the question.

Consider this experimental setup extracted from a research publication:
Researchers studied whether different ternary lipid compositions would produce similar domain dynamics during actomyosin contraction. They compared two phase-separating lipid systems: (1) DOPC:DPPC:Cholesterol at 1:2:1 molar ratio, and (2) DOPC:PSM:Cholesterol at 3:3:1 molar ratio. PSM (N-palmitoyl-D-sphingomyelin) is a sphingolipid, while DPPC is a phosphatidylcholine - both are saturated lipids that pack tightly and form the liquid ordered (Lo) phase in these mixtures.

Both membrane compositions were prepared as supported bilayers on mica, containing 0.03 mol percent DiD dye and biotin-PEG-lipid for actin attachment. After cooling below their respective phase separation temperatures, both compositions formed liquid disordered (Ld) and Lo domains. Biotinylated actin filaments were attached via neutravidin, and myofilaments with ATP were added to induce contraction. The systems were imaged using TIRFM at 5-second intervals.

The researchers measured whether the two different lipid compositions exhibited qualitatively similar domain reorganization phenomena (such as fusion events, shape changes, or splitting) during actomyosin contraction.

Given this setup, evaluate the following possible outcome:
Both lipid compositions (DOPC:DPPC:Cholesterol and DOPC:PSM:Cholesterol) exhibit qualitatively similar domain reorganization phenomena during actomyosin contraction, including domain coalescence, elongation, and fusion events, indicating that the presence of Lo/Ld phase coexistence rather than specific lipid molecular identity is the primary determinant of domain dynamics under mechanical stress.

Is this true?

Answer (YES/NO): NO